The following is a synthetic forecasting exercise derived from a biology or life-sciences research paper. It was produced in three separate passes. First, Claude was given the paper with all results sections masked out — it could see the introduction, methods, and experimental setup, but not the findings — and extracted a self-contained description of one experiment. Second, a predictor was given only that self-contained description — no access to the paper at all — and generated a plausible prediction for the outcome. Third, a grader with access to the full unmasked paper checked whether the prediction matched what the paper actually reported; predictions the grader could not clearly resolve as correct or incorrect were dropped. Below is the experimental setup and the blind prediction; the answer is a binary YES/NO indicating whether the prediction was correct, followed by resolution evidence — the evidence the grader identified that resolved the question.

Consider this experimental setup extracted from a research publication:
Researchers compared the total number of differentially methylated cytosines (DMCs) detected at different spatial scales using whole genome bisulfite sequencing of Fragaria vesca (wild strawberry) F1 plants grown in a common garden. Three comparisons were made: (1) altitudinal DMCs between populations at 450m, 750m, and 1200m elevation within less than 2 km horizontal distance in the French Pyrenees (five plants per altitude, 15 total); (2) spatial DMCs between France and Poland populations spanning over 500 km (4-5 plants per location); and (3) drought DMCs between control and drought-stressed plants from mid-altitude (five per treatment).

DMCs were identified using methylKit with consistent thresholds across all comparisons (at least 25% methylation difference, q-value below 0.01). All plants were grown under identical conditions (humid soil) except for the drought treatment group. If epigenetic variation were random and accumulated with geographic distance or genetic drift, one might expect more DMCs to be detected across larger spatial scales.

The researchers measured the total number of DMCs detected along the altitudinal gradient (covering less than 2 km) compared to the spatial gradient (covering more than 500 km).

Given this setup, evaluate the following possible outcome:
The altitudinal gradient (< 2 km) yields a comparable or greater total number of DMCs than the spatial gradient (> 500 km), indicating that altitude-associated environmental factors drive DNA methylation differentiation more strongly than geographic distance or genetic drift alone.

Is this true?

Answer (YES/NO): NO